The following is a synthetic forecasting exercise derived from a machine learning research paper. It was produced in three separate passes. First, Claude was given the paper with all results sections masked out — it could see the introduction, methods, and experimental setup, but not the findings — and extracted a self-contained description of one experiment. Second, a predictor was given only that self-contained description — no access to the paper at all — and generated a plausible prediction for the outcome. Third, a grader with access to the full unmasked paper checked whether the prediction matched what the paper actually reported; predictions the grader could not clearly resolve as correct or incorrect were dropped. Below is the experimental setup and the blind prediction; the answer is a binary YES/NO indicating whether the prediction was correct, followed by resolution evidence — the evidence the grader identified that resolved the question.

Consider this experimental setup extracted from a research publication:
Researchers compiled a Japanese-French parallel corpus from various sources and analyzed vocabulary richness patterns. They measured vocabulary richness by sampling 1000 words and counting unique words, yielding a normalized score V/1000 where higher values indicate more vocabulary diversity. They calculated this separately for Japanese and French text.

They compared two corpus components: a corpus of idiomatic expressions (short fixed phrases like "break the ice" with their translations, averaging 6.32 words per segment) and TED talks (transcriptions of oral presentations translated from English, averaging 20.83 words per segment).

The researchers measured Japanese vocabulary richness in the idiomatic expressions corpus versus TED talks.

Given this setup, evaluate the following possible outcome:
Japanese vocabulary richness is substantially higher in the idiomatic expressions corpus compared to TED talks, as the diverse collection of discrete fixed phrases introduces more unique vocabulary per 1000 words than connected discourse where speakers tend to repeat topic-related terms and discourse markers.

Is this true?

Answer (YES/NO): NO